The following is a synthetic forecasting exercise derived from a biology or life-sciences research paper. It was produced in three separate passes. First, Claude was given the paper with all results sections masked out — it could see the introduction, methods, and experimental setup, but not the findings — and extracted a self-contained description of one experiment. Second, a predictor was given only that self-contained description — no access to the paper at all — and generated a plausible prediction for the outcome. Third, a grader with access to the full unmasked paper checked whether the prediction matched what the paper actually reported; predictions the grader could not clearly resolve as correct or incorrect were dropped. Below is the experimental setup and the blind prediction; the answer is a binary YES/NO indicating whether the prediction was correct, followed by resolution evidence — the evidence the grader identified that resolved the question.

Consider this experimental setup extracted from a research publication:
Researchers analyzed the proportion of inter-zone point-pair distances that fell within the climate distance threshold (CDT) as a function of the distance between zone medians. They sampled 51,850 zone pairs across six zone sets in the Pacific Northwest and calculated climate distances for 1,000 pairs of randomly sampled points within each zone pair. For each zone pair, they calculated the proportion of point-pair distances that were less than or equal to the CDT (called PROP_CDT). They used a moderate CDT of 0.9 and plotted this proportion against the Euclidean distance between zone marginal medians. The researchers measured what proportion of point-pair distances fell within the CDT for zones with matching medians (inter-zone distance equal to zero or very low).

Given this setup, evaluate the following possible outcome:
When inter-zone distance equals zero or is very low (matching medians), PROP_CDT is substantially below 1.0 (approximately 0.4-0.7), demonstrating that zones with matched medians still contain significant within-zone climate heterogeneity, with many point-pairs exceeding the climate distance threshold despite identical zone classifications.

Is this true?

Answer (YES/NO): NO